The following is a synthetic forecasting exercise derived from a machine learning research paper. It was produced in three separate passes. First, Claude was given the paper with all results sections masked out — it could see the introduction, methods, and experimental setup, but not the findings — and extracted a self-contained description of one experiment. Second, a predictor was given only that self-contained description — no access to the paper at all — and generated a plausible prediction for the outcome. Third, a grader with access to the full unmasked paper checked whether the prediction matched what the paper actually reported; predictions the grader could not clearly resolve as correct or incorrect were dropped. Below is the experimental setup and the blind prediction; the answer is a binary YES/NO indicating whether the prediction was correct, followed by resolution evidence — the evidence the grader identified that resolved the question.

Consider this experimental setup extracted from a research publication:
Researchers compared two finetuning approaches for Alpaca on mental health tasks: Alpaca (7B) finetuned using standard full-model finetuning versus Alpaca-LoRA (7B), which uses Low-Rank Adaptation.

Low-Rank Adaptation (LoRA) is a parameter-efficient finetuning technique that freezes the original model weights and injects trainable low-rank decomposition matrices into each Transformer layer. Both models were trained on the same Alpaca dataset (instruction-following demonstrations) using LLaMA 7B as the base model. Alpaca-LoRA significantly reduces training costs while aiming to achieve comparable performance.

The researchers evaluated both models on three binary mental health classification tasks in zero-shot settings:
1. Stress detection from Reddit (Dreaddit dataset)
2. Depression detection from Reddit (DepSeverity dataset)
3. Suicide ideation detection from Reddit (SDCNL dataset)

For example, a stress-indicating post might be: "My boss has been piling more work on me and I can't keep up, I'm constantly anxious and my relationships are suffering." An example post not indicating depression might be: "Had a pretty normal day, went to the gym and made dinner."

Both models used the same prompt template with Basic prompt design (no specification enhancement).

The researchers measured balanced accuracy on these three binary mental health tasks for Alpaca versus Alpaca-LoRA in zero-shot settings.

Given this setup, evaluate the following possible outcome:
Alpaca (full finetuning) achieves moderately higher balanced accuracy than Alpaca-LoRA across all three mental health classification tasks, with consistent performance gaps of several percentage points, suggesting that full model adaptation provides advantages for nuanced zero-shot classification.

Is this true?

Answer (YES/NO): NO